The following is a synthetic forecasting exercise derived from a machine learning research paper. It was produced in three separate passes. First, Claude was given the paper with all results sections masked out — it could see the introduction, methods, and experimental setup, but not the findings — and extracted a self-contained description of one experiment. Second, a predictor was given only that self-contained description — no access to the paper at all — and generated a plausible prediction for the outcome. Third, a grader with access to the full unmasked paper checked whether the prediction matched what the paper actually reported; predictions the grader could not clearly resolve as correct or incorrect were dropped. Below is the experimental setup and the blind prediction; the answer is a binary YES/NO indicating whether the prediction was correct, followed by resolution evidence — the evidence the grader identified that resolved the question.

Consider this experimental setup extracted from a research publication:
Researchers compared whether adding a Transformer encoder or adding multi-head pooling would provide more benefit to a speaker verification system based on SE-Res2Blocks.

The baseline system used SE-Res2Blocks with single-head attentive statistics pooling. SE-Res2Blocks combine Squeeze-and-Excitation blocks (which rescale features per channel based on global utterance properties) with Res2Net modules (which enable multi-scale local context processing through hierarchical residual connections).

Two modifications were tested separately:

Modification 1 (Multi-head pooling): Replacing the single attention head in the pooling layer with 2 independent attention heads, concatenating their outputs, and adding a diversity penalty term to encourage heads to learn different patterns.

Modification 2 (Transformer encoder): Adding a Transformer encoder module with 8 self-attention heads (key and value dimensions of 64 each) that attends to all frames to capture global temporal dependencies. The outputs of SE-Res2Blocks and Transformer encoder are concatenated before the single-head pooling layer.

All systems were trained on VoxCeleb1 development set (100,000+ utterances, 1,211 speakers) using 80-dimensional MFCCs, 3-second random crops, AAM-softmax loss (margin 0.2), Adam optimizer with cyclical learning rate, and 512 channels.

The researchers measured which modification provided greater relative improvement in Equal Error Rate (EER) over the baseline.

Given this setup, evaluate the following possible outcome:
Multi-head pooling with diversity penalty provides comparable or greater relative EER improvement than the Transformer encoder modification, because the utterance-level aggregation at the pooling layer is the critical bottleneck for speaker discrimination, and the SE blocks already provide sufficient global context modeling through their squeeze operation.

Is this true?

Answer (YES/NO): NO